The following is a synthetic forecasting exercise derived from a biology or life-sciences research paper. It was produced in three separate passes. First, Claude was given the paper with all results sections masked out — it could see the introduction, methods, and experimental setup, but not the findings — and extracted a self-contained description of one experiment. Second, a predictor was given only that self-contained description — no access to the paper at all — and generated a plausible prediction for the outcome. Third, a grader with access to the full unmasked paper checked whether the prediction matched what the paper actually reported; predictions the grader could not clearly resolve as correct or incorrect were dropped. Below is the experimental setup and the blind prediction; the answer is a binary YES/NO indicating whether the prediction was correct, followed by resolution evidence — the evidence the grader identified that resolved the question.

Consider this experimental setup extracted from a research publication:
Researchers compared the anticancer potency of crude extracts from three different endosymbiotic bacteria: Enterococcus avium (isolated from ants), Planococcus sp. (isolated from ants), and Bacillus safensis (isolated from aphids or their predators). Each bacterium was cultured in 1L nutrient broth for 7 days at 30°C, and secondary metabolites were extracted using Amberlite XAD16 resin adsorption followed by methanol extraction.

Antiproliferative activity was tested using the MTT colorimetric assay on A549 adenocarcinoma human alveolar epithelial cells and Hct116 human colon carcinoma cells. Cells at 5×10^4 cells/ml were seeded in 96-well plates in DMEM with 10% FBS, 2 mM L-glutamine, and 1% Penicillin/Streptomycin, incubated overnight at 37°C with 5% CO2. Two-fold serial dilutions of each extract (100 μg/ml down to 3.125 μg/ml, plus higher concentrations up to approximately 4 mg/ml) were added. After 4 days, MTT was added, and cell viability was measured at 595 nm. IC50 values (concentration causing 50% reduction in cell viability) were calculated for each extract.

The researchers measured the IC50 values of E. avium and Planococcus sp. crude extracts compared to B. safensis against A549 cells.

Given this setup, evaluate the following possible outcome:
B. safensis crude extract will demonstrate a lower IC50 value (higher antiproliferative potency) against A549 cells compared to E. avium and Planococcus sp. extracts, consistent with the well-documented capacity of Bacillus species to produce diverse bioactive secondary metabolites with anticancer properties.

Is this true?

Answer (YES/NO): NO